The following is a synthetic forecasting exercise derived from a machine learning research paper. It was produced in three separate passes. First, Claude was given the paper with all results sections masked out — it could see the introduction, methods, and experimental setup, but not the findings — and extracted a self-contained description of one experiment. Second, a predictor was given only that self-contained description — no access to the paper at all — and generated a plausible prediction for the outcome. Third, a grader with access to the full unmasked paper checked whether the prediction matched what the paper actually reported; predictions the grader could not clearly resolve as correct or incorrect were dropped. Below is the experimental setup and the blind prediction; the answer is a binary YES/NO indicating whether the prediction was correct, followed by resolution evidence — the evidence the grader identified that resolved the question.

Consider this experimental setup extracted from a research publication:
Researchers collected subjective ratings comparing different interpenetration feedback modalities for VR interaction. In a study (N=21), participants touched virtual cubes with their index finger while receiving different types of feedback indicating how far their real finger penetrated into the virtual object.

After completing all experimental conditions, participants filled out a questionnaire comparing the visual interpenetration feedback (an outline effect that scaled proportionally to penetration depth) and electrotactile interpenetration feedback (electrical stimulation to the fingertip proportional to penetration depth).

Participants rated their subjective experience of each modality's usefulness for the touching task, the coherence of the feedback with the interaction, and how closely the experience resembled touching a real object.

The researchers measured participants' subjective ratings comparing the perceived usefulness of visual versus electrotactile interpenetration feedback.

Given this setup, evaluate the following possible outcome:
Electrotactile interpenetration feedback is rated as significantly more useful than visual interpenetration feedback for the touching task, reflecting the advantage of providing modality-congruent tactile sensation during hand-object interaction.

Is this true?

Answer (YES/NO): NO